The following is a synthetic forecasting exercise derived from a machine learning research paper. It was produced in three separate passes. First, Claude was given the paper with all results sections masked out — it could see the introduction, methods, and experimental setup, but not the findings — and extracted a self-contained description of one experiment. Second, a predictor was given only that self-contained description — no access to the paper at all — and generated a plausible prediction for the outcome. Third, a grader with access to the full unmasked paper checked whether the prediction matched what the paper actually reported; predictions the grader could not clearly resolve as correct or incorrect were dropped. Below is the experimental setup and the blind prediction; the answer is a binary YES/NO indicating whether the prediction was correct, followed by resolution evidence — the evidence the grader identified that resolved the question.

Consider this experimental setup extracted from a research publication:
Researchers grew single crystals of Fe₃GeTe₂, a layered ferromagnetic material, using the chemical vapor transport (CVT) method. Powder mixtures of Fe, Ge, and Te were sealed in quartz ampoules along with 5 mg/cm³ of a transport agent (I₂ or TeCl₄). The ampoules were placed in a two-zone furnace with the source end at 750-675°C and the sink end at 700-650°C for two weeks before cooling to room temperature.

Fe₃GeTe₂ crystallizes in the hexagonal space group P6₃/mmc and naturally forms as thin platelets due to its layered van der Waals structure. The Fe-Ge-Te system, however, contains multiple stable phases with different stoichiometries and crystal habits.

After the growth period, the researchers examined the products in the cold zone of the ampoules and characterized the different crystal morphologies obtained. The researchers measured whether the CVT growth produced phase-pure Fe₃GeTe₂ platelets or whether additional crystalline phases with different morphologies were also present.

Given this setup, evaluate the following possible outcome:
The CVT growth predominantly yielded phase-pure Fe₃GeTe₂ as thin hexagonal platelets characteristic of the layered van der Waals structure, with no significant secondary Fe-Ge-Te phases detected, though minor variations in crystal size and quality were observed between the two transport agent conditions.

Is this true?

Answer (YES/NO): NO